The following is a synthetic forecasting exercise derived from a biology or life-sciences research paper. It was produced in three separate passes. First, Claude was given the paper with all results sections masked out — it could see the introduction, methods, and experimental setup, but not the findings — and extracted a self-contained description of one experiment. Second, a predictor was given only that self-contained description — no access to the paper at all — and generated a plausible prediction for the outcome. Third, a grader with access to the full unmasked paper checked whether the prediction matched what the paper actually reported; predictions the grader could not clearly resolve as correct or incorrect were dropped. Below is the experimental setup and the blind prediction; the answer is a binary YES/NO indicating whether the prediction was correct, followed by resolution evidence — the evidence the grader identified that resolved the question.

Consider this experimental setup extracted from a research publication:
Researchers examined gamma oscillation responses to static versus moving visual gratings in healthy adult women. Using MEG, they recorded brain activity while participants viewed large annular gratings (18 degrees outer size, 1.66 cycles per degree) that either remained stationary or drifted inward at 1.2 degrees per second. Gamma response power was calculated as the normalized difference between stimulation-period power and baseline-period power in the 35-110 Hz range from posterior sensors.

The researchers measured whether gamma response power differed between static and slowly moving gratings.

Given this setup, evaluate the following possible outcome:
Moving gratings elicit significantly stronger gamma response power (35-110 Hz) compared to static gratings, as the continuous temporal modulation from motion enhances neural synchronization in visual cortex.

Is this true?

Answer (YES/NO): YES